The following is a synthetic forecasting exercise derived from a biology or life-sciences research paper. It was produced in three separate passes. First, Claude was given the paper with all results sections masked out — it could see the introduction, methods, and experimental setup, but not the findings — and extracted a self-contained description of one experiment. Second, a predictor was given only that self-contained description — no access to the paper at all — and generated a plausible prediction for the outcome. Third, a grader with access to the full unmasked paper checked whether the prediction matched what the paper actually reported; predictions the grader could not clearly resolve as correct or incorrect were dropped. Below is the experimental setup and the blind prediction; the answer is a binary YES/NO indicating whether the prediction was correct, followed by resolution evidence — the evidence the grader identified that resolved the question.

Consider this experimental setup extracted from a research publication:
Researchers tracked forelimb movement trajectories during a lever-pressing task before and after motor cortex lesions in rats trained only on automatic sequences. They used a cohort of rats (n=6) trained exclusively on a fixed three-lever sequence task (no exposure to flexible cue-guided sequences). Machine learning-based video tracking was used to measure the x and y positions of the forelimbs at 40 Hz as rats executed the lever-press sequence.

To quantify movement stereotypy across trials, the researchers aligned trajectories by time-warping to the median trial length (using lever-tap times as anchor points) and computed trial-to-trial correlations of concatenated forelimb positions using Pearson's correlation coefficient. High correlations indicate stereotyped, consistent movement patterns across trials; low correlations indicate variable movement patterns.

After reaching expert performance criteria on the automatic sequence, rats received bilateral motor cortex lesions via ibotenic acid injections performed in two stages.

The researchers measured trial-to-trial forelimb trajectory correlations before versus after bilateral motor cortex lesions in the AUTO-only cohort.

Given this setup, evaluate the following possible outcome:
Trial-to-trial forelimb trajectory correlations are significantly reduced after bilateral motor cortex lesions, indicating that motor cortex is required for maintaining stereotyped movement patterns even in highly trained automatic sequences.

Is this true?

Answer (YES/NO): NO